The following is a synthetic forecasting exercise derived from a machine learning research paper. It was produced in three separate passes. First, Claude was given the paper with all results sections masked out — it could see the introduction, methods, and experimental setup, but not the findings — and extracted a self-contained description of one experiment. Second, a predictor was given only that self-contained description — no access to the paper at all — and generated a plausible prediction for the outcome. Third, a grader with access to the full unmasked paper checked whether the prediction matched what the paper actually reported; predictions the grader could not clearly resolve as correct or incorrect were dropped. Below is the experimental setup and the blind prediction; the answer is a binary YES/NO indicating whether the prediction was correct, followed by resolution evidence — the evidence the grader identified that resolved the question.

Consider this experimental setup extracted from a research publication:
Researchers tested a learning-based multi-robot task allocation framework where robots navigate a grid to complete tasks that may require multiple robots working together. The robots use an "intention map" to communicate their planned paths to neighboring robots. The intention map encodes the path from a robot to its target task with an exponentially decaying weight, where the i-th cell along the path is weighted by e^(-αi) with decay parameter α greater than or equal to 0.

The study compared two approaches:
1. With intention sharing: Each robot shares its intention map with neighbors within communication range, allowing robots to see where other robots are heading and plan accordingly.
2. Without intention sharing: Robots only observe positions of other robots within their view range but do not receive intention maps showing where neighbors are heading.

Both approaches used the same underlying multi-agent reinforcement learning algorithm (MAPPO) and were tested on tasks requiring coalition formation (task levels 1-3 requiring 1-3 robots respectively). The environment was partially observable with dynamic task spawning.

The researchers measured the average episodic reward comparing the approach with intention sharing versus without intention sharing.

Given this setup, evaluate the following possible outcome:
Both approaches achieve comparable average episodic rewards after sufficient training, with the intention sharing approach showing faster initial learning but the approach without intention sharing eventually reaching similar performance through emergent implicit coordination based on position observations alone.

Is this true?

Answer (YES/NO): NO